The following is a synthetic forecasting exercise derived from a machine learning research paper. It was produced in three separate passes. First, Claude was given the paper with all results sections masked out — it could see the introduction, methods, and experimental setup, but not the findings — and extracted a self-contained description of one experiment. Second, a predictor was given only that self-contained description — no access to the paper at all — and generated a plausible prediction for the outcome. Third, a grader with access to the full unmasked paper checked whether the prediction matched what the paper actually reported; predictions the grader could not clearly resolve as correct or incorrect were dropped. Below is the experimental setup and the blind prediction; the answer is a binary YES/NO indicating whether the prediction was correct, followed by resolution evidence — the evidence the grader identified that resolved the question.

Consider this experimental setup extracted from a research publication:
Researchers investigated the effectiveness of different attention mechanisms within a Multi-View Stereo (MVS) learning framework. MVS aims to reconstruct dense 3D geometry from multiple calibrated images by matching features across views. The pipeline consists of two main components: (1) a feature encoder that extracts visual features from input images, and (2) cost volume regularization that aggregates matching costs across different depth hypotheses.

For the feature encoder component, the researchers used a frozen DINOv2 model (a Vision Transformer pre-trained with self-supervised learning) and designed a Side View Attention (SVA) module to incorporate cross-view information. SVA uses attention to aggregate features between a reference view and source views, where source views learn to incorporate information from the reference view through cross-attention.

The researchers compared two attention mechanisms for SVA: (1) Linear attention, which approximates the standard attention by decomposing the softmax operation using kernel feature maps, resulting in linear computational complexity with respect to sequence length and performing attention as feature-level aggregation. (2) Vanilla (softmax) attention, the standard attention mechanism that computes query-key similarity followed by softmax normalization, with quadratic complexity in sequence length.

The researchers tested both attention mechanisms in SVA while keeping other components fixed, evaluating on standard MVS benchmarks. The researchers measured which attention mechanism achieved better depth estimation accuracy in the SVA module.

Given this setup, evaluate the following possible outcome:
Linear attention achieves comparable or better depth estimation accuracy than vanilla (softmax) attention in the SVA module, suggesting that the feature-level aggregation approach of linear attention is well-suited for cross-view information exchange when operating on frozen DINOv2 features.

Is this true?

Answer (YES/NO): YES